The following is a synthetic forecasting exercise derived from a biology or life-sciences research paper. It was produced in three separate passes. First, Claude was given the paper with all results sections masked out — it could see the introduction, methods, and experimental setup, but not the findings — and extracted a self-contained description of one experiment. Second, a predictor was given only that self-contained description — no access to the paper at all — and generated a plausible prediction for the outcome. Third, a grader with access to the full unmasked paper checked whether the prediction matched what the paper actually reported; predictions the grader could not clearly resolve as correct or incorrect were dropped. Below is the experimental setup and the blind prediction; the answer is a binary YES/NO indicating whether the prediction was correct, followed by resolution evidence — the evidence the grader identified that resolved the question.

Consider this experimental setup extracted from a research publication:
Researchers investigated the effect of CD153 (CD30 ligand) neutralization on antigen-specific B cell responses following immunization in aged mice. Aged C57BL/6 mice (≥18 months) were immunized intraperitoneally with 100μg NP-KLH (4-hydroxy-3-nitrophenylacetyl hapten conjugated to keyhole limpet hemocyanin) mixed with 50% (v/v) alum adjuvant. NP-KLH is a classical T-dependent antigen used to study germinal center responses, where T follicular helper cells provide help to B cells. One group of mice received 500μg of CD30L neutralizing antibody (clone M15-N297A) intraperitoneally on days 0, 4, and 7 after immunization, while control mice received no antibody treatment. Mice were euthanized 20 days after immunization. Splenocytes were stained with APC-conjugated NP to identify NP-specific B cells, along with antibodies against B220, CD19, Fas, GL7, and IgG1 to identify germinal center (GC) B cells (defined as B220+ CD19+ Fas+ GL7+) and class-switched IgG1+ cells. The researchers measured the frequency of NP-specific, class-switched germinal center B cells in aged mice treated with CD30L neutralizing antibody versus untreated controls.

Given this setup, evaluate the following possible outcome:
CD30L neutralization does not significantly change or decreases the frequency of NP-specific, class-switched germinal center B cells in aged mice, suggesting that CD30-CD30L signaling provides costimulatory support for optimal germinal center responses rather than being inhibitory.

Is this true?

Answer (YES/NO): YES